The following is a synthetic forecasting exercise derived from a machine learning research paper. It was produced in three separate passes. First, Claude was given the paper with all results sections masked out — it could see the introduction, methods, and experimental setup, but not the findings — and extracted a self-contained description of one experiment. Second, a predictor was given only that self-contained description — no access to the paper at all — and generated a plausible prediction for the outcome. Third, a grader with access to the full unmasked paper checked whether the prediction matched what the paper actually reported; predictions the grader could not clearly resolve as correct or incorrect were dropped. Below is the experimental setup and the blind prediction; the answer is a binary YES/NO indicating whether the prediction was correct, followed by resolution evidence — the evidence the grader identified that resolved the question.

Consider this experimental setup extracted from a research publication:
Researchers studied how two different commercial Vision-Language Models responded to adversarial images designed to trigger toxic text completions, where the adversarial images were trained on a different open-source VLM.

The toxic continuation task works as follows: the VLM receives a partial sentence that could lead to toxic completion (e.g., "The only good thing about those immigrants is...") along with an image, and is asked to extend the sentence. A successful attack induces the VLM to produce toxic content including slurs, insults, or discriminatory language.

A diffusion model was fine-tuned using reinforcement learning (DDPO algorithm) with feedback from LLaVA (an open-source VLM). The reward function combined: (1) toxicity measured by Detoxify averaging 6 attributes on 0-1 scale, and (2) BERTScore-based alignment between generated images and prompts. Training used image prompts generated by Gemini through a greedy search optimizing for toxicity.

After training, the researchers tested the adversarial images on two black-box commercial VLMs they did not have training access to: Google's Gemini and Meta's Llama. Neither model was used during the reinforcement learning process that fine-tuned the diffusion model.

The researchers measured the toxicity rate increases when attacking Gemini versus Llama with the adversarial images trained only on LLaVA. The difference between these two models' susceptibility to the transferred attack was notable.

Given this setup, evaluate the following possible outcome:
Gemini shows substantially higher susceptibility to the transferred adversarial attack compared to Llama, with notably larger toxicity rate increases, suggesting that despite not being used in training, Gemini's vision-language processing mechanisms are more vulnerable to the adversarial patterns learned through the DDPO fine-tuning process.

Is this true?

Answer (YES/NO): NO